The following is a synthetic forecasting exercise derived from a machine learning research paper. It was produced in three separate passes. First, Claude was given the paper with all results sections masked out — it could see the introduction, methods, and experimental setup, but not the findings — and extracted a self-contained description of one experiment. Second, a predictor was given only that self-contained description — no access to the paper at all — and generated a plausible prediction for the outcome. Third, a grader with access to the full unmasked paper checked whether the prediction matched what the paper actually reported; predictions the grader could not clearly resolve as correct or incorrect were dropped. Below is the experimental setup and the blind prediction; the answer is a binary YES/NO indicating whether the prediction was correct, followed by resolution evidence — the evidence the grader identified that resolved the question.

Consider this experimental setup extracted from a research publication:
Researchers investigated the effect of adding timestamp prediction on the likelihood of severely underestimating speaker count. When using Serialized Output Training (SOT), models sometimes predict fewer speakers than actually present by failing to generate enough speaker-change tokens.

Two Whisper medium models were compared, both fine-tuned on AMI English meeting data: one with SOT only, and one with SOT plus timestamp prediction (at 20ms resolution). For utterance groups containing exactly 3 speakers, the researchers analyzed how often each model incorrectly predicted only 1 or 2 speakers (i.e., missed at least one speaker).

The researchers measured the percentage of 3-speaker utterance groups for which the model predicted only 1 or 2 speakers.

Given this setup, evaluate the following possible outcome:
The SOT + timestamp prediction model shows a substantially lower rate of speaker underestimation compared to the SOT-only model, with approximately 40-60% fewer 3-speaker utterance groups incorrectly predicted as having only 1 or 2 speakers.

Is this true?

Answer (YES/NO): YES